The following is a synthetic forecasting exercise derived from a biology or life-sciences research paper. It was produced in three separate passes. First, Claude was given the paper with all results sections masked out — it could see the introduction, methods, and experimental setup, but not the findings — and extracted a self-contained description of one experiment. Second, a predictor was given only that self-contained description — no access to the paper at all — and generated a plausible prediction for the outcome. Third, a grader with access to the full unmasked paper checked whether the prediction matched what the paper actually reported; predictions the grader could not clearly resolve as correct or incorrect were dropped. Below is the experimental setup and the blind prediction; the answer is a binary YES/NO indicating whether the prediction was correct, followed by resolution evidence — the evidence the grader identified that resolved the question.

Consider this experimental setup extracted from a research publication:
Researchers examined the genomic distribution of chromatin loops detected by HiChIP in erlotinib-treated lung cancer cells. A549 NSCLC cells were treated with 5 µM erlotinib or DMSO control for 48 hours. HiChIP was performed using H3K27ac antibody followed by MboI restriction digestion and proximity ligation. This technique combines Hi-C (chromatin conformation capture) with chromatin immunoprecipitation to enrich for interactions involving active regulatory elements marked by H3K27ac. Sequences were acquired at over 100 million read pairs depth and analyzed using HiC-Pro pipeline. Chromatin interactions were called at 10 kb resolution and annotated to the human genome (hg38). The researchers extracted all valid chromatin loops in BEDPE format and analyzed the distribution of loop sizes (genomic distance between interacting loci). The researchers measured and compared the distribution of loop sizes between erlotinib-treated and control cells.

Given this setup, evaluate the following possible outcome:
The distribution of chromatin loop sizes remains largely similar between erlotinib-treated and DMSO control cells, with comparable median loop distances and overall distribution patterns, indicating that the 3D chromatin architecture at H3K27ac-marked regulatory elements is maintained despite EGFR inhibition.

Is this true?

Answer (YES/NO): NO